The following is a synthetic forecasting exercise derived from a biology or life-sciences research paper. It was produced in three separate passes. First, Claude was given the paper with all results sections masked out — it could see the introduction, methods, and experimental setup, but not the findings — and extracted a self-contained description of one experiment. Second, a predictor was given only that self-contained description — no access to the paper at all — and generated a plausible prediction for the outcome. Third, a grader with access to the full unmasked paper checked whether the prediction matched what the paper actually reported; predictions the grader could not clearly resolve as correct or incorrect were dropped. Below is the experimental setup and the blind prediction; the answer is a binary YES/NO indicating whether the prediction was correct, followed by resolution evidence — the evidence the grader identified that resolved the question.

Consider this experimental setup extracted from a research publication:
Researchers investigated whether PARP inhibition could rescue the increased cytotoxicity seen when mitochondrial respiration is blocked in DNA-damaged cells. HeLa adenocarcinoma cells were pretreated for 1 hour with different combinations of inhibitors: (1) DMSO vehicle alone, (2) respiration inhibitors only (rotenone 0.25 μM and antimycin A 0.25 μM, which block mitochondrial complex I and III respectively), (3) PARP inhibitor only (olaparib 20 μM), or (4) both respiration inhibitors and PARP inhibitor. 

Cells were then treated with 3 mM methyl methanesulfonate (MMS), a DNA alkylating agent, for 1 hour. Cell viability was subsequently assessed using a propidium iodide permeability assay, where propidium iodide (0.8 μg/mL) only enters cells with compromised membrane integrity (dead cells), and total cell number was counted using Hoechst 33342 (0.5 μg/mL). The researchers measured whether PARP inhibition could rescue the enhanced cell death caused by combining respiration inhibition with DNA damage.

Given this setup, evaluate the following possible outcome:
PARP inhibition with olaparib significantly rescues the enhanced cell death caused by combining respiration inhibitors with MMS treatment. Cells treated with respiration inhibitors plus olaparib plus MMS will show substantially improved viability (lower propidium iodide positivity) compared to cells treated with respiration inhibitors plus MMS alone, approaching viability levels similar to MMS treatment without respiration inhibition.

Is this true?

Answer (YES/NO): YES